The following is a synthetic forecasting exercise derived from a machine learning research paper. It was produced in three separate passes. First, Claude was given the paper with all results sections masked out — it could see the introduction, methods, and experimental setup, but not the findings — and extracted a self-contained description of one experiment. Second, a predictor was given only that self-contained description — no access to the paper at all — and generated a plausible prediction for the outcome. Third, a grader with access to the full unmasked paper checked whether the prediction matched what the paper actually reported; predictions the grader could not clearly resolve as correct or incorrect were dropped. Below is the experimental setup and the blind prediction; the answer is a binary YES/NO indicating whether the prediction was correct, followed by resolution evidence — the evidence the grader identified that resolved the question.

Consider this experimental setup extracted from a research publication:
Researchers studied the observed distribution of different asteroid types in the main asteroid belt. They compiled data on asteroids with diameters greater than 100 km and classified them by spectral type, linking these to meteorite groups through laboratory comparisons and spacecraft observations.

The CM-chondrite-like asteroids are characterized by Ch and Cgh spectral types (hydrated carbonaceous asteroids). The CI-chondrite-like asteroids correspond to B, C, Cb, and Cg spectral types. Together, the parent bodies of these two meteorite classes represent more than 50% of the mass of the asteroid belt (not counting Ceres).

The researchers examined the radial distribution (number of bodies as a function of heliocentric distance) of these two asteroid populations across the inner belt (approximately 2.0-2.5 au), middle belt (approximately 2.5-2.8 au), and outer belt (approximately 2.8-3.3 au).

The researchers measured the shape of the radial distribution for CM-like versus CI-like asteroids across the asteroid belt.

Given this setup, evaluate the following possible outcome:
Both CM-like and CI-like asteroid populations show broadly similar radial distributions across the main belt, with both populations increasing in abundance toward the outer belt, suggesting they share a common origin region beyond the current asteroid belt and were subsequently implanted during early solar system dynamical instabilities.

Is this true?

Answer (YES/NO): NO